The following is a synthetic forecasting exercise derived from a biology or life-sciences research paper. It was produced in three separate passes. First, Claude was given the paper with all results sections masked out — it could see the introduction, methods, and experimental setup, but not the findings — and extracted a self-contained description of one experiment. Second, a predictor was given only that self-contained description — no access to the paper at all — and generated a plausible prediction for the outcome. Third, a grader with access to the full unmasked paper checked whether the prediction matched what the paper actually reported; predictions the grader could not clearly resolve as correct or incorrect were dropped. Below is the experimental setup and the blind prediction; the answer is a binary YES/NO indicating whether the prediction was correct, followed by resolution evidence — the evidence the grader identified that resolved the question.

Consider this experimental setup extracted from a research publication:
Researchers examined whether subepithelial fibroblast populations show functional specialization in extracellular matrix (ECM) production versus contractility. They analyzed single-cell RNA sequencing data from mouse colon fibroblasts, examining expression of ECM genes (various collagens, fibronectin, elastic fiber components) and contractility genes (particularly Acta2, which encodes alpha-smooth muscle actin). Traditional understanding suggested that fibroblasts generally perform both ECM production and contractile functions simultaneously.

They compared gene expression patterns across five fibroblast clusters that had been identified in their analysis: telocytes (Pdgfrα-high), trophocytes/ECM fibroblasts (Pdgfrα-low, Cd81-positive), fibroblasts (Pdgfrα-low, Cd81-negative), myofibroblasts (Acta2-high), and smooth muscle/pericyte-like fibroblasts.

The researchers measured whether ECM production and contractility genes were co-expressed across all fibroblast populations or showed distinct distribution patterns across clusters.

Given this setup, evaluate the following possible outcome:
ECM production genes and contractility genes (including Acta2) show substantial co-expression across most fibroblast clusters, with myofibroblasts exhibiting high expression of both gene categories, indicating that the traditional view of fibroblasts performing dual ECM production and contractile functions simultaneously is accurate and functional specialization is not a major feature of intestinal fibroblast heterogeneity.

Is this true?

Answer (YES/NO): NO